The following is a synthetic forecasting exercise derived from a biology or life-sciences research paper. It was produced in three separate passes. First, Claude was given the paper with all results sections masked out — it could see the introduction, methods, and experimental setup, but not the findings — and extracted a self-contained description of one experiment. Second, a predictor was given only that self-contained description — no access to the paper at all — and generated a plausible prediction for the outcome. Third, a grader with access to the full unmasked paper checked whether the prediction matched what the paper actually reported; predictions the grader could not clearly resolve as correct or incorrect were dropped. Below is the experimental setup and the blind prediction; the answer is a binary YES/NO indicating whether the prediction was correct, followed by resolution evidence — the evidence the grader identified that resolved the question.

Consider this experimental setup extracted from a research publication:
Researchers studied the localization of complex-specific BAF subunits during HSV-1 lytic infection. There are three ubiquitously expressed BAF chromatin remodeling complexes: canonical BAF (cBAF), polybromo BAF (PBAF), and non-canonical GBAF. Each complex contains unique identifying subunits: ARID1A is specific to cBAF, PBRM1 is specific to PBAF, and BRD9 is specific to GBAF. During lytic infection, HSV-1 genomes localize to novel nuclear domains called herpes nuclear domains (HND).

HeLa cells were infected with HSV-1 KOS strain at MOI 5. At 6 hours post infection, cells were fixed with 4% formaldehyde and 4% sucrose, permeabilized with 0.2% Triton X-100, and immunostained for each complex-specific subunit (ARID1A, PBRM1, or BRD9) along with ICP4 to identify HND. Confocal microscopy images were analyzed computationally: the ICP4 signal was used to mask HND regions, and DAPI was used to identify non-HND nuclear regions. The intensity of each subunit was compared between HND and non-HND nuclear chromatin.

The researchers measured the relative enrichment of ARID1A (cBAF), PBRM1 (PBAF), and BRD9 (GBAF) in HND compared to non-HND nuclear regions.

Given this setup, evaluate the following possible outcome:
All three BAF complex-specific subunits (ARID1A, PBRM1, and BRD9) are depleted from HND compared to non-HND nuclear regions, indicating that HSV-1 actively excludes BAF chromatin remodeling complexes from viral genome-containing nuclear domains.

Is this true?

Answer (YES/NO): NO